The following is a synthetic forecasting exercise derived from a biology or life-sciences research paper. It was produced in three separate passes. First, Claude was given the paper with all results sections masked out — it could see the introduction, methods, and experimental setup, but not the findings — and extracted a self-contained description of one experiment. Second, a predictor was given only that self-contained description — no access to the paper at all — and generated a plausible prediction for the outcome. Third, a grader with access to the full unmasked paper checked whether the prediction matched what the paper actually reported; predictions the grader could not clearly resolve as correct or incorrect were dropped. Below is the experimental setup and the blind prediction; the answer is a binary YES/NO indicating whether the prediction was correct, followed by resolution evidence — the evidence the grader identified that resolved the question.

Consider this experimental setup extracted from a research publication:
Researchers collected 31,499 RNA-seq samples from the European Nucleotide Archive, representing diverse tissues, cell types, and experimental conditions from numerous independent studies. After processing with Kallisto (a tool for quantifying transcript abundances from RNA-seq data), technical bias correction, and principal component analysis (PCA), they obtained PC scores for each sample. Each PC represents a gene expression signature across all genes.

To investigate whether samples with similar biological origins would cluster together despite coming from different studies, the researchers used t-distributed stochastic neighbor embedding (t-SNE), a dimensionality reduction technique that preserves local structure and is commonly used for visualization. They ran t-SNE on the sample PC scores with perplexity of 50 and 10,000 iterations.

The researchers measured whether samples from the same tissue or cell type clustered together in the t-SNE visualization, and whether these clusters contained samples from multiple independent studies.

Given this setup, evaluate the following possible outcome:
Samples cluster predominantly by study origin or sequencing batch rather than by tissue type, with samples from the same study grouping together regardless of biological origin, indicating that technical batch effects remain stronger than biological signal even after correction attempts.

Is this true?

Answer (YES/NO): NO